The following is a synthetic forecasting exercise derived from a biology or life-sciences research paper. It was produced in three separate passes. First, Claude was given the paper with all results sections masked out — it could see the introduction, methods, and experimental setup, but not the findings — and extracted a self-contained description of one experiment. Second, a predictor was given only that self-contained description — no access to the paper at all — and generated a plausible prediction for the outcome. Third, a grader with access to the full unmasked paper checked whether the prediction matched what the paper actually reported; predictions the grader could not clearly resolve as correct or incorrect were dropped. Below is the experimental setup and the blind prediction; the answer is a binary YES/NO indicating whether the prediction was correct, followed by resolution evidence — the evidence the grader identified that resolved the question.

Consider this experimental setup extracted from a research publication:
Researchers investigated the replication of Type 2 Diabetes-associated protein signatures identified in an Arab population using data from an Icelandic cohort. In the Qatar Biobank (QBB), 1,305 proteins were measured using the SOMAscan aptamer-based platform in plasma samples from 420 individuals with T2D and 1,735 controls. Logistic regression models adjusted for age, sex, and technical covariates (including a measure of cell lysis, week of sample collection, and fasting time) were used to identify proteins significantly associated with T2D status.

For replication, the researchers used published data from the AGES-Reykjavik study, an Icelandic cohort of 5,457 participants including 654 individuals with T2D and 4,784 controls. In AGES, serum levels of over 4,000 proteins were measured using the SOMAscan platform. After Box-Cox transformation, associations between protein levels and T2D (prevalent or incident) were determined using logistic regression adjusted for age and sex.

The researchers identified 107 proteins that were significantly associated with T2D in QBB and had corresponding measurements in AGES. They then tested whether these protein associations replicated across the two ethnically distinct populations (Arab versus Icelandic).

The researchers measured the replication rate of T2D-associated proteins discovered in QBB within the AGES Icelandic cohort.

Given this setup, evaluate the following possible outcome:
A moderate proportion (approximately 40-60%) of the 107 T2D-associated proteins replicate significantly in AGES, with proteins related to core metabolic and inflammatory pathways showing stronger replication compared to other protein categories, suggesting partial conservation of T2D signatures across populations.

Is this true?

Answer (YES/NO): NO